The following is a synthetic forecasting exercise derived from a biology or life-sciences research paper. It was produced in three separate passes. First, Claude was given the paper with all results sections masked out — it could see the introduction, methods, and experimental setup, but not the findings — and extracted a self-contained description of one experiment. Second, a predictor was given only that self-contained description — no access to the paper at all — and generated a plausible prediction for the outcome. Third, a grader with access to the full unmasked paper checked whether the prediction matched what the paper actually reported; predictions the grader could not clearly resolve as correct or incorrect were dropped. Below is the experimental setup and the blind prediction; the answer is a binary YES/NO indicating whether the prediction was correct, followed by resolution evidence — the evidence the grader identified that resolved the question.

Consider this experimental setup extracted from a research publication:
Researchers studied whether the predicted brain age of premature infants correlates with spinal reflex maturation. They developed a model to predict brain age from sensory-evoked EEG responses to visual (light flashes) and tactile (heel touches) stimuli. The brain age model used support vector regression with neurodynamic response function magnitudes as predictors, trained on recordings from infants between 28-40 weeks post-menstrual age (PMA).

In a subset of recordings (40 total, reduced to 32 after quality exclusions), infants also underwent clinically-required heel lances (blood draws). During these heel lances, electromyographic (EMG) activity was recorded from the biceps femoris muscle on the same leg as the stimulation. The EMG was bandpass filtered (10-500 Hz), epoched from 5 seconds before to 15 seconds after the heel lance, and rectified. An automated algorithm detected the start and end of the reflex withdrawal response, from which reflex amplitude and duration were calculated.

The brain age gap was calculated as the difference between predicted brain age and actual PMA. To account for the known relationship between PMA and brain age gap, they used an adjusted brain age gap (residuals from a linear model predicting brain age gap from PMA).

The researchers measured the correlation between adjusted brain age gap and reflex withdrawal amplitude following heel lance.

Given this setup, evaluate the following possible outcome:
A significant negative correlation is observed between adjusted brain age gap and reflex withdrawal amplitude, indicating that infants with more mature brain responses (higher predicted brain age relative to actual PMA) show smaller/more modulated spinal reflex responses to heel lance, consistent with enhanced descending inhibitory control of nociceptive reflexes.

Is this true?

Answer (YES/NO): YES